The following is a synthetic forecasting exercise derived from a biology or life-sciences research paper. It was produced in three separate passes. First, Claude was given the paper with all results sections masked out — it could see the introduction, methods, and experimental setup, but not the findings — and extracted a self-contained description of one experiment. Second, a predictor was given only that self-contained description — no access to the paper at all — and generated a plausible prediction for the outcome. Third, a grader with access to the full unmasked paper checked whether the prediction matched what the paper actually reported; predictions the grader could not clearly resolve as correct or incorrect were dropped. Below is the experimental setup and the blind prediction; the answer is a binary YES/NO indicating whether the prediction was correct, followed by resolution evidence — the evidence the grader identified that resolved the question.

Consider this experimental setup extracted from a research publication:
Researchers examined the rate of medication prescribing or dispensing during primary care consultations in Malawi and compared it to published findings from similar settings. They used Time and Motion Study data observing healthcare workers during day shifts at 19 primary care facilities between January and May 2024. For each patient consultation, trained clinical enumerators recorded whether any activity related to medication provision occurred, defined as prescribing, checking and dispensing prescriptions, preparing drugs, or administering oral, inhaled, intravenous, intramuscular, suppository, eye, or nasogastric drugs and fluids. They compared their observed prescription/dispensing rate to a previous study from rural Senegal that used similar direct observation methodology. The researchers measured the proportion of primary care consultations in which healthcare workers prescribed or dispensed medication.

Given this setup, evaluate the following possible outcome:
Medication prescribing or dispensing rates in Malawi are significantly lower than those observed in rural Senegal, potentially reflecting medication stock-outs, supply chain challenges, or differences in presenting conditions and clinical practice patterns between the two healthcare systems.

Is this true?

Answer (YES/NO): YES